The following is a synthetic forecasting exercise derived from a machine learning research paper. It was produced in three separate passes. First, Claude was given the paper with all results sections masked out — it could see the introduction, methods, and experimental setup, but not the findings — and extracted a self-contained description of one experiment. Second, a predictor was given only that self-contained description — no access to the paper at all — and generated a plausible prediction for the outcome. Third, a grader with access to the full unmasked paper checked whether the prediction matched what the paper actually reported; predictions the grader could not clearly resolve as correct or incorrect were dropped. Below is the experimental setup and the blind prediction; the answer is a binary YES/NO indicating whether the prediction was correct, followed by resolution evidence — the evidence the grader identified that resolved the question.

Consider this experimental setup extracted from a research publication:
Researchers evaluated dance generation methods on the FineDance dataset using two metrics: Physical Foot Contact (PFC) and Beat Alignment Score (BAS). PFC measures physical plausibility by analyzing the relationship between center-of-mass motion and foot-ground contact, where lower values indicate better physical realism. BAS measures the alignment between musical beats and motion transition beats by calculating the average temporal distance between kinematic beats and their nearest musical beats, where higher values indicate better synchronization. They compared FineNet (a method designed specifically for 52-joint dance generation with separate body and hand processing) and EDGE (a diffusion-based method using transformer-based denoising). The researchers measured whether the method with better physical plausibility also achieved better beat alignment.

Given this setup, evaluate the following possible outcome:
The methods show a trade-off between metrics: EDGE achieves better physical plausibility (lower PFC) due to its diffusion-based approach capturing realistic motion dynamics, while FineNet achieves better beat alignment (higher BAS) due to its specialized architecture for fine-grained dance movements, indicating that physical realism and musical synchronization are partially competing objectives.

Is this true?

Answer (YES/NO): NO